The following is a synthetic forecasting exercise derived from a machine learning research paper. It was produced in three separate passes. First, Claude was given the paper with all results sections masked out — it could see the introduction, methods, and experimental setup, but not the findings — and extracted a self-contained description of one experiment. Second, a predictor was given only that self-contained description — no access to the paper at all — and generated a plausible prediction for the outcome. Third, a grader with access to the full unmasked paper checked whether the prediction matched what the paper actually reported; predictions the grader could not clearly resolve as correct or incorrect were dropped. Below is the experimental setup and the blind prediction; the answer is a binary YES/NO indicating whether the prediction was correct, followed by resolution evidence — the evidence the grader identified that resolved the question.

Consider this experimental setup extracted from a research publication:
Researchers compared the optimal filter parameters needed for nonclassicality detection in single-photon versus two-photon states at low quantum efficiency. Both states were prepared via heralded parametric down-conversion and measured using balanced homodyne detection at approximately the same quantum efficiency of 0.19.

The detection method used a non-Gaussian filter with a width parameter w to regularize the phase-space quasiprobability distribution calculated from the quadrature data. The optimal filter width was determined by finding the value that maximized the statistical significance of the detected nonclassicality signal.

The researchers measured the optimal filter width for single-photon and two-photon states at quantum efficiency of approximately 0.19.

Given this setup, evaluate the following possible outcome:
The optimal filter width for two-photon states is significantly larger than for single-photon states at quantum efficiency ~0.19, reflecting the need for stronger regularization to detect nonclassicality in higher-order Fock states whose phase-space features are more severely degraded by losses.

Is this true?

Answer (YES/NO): YES